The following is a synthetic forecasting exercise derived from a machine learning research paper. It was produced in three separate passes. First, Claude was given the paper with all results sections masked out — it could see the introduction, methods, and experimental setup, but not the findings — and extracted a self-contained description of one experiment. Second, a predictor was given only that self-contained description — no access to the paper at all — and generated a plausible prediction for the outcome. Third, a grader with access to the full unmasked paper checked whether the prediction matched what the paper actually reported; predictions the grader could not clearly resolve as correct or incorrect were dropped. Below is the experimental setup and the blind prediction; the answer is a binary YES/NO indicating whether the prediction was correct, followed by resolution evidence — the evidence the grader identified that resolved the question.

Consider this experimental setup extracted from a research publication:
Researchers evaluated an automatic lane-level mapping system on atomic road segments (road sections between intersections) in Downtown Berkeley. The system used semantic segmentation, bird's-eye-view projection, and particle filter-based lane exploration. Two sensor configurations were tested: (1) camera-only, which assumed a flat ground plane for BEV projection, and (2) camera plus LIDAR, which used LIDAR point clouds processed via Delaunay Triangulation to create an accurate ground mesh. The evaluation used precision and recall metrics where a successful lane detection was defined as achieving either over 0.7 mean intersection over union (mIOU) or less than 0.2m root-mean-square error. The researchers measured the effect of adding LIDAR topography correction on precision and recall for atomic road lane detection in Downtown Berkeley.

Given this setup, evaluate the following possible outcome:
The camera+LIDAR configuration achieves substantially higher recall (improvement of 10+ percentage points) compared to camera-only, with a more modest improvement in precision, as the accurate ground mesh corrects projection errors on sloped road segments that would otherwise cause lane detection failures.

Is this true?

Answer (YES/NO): NO